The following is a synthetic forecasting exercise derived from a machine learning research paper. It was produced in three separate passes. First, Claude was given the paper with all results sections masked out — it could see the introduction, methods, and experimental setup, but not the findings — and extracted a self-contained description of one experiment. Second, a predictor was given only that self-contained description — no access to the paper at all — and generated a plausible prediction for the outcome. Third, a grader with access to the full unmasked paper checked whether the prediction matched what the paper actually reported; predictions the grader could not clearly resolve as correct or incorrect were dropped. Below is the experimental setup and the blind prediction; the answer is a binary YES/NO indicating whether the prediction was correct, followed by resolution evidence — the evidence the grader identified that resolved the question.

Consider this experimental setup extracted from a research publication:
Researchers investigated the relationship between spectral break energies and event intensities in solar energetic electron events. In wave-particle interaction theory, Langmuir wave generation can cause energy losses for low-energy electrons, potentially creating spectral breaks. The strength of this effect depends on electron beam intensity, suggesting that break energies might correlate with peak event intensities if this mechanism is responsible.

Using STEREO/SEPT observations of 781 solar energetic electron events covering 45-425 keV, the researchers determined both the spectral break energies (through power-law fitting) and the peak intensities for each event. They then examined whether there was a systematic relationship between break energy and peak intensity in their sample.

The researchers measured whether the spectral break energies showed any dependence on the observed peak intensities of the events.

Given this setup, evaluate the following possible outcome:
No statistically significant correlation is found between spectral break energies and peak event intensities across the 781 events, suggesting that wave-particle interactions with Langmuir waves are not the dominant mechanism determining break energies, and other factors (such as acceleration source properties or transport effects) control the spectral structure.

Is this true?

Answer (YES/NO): YES